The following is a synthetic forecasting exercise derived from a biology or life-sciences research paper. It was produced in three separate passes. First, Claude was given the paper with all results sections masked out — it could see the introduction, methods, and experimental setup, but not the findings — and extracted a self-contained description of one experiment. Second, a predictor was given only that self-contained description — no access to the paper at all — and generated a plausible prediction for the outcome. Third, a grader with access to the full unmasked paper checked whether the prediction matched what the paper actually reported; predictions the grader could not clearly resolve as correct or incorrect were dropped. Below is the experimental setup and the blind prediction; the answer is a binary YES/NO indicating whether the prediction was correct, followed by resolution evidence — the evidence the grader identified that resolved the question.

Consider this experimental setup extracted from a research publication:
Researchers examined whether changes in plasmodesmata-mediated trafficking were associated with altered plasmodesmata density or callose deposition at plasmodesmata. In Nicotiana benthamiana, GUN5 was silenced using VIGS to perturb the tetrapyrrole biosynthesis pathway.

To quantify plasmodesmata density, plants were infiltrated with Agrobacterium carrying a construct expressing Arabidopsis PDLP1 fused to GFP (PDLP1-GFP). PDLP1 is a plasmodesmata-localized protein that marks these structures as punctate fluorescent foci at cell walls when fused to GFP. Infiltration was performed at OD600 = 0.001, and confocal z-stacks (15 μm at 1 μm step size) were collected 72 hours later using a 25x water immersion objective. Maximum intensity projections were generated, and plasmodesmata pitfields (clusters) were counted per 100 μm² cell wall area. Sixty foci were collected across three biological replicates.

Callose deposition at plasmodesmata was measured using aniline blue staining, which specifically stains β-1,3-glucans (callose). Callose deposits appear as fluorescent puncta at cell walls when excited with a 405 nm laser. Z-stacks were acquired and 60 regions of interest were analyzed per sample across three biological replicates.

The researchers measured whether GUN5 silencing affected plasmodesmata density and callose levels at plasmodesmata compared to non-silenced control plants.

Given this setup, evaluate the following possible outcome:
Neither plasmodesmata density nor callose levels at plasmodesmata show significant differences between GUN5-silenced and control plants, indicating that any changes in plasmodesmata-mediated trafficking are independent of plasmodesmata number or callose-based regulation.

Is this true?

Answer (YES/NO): NO